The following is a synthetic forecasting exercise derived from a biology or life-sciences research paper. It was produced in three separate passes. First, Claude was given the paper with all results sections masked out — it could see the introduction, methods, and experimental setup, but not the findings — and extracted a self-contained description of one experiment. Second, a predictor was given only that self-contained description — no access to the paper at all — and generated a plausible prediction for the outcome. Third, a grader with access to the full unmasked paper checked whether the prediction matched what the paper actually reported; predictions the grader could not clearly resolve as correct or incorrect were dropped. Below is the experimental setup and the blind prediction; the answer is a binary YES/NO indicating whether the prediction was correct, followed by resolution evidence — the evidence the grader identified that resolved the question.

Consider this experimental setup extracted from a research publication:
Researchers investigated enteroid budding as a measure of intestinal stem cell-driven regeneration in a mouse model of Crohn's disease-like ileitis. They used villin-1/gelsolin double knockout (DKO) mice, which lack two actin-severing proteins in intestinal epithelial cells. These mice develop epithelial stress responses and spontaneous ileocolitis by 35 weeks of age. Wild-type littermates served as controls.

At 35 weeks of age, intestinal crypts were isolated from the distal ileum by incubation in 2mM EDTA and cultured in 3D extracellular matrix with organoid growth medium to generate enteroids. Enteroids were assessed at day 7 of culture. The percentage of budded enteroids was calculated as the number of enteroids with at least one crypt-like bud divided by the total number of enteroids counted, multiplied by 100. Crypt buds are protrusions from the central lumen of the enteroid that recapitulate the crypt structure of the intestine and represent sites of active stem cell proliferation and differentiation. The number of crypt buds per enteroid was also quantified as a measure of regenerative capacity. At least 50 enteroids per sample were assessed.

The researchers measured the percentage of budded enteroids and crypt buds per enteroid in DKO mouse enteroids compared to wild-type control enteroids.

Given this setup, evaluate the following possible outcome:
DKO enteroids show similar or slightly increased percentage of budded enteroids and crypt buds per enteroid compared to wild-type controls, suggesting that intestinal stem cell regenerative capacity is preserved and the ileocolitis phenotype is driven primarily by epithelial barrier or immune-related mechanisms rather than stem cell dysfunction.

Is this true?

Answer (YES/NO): NO